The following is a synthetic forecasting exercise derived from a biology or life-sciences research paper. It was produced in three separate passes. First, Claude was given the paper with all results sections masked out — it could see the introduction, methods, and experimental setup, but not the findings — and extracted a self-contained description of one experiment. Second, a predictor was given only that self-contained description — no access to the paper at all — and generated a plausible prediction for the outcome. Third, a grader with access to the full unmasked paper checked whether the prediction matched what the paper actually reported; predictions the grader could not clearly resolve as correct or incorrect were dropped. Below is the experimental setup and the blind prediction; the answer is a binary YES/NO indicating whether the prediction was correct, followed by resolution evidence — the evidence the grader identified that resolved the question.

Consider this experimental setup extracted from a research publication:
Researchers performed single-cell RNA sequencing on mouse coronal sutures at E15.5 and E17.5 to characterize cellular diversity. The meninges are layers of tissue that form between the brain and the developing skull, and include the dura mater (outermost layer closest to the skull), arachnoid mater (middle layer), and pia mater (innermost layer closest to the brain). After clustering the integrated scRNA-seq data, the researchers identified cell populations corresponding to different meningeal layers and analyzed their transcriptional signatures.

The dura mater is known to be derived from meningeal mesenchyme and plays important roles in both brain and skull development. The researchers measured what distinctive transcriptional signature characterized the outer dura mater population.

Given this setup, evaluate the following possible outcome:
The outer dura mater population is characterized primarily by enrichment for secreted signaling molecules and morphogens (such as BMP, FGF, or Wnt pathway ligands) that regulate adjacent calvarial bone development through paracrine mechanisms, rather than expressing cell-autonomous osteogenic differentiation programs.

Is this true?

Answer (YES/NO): NO